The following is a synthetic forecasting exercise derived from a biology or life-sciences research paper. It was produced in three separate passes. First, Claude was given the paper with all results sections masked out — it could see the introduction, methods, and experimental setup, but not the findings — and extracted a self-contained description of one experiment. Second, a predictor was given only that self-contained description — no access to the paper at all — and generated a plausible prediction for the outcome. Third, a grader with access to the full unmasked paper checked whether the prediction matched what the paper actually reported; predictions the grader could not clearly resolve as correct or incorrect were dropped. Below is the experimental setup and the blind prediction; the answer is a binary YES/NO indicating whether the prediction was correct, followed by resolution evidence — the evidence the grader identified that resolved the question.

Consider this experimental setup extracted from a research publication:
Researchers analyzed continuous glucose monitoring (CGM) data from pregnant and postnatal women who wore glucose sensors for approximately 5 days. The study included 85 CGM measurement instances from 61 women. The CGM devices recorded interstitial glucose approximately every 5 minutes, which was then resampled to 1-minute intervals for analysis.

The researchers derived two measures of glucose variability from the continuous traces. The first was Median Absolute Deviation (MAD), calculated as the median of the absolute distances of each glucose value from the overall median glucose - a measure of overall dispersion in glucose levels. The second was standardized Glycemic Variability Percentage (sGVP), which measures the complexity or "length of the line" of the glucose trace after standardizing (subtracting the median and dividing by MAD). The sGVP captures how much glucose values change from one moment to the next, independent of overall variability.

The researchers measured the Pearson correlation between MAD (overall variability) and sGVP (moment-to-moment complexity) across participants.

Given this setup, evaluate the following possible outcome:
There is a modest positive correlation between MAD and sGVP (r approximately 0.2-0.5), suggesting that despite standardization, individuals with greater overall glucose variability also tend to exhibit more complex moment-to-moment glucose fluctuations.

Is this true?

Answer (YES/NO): NO